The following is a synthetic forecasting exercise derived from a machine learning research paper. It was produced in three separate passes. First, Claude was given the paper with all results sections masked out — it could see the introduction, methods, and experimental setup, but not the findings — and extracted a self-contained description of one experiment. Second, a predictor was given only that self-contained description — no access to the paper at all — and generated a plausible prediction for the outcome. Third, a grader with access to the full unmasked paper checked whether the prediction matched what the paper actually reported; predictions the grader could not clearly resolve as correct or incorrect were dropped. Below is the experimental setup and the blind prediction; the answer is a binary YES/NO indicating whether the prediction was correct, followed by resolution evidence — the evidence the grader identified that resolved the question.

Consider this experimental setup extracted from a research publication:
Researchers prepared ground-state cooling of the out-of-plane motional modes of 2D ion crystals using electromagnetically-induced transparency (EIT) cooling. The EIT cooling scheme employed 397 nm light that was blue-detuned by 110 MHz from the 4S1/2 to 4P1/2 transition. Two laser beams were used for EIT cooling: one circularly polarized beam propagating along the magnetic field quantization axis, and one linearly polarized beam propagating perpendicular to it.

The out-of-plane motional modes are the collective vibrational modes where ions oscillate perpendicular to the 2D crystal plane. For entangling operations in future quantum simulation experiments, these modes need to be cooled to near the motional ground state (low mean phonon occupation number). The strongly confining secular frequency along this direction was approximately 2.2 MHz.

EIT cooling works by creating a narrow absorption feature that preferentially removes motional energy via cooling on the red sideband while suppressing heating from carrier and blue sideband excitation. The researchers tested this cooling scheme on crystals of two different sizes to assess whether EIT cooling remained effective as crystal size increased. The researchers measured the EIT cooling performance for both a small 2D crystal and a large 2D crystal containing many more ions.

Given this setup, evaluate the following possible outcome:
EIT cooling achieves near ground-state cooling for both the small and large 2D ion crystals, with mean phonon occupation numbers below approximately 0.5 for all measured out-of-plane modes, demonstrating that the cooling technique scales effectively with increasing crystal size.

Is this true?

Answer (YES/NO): YES